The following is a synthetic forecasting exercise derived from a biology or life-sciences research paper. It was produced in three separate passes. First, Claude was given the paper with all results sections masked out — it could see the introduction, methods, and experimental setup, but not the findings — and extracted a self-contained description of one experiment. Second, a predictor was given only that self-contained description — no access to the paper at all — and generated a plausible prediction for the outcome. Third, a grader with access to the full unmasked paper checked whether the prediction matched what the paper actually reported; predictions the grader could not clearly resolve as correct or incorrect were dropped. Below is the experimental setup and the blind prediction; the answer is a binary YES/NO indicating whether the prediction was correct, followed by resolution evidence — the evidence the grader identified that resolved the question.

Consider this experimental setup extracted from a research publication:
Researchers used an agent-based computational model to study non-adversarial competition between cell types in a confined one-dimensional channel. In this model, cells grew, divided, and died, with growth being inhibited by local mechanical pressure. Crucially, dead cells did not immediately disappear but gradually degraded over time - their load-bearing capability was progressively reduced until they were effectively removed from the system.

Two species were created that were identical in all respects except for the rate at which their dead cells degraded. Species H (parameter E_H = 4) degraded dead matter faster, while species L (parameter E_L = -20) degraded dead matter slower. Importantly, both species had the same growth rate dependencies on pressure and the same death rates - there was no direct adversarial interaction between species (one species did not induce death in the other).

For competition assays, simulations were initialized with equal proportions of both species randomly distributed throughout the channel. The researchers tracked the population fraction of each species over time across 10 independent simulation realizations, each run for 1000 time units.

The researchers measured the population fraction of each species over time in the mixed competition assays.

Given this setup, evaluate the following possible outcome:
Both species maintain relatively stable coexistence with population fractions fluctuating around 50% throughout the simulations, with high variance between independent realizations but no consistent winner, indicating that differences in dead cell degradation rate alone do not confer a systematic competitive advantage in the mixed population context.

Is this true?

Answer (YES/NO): NO